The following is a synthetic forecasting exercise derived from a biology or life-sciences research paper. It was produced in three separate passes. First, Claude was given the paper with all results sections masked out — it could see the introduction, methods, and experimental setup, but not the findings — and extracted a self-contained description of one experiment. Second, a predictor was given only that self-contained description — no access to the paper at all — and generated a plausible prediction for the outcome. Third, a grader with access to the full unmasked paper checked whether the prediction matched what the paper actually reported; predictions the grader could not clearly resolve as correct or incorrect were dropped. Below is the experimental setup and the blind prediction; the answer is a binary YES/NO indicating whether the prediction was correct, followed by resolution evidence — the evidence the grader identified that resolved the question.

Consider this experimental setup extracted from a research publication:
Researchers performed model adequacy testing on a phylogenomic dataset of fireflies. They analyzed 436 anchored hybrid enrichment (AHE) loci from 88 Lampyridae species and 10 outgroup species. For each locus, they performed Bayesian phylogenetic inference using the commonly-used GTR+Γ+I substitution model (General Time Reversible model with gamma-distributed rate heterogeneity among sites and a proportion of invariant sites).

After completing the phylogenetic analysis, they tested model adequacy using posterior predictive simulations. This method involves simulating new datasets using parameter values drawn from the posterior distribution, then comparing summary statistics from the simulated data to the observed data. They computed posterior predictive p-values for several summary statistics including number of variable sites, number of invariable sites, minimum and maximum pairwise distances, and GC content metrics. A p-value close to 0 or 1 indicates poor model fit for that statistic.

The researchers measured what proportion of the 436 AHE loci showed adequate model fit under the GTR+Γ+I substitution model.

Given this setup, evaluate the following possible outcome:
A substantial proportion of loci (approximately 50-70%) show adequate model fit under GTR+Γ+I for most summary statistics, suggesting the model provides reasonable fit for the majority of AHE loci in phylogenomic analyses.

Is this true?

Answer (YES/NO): NO